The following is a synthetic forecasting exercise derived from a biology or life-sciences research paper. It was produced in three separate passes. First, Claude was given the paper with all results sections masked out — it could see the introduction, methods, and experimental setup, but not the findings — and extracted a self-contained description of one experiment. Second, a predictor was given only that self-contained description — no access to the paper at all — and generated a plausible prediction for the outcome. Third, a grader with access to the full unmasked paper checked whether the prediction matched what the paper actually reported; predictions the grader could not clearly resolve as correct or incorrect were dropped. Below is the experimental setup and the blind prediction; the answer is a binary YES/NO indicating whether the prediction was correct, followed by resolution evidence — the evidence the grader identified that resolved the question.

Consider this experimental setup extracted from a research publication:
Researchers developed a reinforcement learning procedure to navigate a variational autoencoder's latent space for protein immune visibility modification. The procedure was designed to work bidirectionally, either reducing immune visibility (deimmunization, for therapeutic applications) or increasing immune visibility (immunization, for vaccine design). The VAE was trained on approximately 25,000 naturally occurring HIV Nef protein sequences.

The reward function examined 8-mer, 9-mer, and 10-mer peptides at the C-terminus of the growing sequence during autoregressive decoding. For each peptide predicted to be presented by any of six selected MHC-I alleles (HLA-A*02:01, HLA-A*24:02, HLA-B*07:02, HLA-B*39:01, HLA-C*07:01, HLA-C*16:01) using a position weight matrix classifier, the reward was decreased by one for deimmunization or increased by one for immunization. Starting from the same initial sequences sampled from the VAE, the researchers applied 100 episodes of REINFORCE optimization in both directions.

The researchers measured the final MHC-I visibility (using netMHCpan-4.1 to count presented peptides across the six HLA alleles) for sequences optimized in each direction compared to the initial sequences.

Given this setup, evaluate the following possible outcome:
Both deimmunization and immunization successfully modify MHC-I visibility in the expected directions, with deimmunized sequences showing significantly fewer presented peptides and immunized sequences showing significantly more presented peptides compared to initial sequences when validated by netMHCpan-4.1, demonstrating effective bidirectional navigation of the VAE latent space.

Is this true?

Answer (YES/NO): YES